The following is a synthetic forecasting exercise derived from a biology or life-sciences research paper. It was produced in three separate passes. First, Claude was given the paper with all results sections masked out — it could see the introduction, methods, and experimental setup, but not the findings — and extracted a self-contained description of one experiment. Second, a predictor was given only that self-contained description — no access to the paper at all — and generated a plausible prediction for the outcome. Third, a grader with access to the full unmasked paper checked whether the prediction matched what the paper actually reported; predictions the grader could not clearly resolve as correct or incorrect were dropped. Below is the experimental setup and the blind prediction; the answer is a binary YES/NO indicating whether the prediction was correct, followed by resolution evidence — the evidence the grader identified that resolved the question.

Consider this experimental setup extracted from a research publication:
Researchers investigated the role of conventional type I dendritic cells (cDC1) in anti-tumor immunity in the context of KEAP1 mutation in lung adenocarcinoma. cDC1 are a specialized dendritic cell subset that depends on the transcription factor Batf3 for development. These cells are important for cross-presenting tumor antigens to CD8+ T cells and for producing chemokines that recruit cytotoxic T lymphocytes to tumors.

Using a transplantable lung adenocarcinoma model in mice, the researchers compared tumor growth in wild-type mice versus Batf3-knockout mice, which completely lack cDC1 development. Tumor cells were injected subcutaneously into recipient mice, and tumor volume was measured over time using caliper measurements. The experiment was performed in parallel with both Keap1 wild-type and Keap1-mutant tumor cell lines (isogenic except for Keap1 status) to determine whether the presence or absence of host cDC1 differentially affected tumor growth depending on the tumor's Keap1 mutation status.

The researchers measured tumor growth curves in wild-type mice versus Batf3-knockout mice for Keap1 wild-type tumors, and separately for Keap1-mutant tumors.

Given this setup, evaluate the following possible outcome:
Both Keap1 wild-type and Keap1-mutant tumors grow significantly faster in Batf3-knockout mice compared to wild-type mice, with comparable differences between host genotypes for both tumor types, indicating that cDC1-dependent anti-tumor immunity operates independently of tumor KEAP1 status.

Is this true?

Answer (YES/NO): NO